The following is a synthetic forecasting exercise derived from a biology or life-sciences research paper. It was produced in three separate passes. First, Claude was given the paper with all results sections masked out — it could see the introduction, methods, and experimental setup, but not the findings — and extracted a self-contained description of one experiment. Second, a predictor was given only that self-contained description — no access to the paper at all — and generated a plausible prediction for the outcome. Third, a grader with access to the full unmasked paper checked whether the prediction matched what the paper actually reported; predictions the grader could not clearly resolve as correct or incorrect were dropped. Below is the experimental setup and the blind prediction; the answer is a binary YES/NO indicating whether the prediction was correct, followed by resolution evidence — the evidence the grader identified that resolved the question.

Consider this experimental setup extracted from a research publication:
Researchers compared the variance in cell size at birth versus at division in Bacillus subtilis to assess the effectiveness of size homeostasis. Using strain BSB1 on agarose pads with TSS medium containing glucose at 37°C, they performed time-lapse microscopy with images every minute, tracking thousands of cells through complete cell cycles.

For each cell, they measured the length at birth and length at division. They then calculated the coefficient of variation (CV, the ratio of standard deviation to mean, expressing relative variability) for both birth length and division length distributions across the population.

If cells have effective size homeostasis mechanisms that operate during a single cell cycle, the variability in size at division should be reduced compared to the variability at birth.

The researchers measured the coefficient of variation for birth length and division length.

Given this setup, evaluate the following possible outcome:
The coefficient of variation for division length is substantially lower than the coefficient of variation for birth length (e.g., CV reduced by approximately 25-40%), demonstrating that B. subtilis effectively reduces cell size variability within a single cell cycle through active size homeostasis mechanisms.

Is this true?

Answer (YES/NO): YES